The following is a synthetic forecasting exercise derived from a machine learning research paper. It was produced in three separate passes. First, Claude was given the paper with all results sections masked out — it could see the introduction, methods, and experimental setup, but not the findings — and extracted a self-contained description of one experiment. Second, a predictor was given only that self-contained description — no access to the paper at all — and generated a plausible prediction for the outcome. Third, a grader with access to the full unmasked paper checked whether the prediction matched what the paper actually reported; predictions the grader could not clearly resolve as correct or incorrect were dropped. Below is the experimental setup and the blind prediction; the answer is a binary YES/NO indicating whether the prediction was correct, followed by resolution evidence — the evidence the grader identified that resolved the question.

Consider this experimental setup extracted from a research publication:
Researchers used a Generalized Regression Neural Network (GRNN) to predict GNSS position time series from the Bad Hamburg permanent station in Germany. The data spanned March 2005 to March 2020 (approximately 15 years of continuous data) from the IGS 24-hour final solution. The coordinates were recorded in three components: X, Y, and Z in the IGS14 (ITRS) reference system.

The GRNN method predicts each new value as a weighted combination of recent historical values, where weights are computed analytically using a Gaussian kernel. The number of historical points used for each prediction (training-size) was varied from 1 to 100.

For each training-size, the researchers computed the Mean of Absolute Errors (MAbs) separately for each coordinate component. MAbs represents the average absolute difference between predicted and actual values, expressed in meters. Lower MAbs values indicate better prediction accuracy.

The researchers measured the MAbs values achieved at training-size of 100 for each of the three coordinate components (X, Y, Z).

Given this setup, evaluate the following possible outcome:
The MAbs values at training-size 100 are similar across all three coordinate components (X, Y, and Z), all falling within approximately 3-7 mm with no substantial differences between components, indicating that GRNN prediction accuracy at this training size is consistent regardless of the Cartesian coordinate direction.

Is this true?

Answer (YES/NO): NO